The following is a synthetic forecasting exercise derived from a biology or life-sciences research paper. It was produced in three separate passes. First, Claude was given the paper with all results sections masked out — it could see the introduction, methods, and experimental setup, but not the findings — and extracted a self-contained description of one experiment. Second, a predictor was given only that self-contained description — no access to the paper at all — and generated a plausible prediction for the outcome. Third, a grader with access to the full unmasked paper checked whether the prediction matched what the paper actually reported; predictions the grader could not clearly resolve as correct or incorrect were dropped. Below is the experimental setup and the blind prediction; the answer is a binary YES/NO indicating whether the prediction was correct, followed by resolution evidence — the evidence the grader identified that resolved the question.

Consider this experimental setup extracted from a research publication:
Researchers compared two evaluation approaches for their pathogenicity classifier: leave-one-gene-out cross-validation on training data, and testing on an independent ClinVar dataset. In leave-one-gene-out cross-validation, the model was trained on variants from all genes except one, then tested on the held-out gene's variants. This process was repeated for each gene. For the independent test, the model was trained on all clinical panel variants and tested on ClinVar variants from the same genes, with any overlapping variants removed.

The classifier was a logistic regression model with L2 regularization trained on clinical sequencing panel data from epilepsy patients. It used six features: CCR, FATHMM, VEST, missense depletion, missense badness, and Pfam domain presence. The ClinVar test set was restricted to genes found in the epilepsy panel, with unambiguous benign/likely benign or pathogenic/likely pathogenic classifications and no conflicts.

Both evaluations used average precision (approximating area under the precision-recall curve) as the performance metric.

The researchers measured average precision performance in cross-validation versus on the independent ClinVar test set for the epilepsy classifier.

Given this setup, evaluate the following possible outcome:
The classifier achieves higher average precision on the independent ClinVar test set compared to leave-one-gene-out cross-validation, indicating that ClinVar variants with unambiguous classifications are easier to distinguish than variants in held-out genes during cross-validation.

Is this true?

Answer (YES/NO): NO